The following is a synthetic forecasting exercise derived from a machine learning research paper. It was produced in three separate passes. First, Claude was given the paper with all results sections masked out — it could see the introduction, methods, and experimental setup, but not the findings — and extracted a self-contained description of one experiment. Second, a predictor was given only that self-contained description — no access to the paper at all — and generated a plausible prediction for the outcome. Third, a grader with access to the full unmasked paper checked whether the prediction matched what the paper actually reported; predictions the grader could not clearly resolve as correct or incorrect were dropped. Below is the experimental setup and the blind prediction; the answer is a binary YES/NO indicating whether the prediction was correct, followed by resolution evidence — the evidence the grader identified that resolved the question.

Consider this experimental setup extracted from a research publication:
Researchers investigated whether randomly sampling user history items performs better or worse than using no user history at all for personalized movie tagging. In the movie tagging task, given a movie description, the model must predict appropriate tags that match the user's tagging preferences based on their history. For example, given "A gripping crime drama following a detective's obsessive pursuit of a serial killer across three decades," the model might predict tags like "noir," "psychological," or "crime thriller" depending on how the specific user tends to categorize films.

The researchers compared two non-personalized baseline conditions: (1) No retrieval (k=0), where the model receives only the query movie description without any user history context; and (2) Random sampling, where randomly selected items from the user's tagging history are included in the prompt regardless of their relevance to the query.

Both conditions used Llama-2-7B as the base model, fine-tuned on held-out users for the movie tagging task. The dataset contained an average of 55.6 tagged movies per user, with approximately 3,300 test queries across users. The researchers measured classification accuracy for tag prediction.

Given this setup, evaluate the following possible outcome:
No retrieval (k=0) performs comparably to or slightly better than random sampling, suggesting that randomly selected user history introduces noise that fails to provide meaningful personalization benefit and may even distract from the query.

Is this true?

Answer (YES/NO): NO